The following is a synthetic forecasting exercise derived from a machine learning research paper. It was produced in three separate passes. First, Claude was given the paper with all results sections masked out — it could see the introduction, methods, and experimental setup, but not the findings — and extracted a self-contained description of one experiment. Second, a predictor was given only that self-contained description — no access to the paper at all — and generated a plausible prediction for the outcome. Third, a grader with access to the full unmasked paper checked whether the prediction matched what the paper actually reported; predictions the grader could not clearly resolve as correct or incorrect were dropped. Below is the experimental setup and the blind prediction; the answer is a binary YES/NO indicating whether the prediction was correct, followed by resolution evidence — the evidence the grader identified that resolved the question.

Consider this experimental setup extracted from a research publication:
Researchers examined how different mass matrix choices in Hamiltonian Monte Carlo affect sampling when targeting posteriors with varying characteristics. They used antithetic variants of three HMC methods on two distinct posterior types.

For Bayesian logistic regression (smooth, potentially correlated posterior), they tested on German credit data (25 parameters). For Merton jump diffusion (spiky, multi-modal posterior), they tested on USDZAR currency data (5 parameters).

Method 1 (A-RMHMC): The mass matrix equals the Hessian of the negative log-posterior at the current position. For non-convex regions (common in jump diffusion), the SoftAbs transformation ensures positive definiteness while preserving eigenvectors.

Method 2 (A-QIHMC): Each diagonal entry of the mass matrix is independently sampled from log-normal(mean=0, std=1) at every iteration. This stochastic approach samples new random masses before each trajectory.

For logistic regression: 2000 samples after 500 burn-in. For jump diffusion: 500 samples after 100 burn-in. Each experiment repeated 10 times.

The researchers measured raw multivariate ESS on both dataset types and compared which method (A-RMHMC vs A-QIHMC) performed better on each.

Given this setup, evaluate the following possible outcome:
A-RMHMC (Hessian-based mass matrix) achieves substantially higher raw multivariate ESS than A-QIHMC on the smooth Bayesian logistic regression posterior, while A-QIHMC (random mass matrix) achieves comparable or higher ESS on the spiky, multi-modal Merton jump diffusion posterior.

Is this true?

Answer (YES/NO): YES